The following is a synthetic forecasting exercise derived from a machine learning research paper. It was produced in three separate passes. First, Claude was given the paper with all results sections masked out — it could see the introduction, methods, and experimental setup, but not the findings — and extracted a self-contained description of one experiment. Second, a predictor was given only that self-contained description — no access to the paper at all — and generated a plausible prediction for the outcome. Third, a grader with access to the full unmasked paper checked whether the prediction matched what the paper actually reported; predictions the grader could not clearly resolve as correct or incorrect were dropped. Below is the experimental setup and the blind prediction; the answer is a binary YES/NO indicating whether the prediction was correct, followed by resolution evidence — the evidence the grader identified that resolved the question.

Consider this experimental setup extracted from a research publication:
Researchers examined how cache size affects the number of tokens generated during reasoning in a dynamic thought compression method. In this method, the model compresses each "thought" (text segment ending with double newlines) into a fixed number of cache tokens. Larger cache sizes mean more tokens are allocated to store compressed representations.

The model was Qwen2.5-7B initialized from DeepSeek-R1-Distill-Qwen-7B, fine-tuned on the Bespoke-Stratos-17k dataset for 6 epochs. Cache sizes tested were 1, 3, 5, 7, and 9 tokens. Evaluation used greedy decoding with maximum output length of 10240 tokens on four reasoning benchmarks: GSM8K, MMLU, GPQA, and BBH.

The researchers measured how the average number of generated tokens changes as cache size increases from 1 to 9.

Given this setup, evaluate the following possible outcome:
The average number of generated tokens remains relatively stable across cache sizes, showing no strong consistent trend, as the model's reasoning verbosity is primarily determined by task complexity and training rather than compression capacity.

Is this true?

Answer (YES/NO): NO